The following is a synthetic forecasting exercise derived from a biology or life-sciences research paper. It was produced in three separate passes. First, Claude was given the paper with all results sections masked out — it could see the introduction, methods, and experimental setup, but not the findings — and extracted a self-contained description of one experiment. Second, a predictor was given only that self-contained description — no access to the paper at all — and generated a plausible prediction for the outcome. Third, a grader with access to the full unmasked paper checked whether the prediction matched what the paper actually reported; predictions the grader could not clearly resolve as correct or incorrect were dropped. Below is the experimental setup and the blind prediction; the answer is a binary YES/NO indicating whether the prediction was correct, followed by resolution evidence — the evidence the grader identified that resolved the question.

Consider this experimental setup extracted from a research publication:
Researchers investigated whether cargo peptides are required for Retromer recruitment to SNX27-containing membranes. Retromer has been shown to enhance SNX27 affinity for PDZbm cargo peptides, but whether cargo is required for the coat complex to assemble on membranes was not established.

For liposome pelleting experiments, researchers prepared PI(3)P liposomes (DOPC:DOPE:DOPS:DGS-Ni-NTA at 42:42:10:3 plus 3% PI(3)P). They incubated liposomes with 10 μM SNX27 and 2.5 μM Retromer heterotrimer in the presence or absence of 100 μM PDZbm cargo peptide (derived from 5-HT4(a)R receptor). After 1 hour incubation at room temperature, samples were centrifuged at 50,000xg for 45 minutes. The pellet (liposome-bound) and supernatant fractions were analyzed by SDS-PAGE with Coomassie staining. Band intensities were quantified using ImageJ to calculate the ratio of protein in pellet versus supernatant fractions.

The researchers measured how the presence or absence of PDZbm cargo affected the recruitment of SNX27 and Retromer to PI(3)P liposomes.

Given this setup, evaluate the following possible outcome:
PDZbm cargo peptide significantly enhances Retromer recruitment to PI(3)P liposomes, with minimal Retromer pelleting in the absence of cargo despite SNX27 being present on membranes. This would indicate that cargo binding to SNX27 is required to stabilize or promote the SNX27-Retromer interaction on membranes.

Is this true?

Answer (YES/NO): NO